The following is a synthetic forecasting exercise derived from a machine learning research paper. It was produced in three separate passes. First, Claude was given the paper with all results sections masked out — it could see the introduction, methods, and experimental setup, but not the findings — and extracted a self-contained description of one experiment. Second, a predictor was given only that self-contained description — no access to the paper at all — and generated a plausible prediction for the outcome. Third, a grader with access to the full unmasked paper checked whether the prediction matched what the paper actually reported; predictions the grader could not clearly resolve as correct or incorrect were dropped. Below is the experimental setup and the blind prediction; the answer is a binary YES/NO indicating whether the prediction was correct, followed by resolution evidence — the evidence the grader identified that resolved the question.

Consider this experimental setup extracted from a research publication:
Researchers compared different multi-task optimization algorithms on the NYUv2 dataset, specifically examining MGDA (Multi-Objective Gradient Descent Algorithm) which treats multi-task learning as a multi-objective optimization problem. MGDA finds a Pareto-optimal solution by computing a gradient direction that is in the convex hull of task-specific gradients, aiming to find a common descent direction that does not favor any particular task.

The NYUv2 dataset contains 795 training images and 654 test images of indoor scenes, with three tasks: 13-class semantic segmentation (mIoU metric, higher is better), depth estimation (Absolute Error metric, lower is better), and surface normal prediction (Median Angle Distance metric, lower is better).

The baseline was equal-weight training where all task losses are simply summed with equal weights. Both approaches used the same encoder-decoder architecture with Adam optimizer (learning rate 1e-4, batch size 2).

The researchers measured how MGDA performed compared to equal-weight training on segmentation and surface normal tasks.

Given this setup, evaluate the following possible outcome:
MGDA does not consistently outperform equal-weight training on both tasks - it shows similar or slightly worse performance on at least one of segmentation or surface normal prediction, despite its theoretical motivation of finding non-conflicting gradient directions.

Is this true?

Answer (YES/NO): NO